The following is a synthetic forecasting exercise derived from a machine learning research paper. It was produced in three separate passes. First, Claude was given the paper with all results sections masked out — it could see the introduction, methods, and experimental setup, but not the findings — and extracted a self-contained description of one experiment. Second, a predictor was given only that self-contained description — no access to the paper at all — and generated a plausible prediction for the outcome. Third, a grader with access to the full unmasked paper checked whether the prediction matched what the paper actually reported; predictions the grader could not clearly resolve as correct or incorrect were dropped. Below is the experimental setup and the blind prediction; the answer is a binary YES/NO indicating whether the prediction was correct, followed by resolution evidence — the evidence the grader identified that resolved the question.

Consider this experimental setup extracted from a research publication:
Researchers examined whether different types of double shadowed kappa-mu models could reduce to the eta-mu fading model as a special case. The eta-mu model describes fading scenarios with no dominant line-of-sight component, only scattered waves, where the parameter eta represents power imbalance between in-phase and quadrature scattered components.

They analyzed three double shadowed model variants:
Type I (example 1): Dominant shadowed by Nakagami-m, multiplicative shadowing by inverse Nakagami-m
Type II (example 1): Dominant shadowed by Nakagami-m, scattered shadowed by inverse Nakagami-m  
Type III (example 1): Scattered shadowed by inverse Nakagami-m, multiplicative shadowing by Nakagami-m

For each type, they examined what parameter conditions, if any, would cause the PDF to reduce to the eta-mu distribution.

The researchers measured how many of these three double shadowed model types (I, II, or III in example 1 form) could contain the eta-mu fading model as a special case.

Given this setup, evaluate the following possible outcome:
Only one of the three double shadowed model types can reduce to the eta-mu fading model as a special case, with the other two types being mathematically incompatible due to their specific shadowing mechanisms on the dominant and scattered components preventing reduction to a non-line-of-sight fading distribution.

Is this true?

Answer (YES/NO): NO